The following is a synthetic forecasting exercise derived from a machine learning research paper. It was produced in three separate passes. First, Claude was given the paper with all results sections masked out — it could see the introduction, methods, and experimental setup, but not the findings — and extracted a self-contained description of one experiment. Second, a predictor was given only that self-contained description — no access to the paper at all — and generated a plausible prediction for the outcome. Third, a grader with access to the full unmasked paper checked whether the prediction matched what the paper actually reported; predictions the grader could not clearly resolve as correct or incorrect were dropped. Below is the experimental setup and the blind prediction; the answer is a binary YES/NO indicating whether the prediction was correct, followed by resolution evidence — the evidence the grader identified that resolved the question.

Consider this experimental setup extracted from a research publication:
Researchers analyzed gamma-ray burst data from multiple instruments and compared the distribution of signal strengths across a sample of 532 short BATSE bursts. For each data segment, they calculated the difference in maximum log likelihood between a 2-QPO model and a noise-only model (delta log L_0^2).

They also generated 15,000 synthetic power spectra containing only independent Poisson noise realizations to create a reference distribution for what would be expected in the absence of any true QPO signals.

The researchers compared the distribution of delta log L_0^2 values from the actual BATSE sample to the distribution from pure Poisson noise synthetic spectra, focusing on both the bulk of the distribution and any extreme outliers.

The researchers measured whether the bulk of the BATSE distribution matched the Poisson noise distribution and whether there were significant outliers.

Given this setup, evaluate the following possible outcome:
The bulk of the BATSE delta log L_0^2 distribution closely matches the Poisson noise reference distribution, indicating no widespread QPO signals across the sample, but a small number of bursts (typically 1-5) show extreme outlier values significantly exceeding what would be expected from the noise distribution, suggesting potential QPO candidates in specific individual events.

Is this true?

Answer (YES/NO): YES